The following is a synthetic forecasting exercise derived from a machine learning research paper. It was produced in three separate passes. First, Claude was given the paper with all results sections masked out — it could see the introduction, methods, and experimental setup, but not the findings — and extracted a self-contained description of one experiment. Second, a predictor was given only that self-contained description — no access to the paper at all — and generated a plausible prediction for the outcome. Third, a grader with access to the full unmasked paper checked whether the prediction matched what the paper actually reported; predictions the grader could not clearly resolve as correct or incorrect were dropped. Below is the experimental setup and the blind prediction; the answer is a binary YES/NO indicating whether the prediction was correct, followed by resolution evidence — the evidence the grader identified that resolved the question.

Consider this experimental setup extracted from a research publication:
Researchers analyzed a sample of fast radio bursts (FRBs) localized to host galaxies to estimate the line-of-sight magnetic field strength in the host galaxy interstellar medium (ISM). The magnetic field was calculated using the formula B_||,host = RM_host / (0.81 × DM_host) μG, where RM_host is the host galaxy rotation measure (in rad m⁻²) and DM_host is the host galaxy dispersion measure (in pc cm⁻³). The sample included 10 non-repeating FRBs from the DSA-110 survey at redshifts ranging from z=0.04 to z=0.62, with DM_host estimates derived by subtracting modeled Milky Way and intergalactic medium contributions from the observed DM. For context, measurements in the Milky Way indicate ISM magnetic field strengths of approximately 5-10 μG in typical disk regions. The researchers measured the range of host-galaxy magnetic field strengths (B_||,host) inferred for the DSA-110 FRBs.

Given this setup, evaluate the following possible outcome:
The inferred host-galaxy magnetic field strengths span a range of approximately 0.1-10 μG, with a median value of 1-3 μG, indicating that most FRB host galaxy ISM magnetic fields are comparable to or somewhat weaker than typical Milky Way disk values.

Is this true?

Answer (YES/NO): NO